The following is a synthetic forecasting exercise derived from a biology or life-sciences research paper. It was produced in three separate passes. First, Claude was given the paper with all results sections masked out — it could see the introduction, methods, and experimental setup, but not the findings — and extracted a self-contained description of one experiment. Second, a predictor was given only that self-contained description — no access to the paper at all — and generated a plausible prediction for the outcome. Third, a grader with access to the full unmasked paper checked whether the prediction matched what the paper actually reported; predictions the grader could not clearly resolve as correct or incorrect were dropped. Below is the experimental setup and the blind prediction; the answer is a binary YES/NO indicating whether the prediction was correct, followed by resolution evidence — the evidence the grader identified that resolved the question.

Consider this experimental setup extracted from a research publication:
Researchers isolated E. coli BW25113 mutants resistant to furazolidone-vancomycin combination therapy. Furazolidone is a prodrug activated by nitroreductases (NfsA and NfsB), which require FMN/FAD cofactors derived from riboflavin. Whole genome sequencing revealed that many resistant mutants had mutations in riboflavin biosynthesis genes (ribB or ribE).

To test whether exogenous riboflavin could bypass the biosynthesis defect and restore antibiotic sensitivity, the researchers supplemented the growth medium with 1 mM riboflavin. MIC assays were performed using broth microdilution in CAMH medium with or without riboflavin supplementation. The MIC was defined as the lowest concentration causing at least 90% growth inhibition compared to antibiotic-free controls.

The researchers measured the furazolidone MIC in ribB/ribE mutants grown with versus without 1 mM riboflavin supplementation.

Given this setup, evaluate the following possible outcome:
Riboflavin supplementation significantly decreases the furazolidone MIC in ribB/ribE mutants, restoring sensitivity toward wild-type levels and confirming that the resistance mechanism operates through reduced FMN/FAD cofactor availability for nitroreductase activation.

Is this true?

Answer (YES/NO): NO